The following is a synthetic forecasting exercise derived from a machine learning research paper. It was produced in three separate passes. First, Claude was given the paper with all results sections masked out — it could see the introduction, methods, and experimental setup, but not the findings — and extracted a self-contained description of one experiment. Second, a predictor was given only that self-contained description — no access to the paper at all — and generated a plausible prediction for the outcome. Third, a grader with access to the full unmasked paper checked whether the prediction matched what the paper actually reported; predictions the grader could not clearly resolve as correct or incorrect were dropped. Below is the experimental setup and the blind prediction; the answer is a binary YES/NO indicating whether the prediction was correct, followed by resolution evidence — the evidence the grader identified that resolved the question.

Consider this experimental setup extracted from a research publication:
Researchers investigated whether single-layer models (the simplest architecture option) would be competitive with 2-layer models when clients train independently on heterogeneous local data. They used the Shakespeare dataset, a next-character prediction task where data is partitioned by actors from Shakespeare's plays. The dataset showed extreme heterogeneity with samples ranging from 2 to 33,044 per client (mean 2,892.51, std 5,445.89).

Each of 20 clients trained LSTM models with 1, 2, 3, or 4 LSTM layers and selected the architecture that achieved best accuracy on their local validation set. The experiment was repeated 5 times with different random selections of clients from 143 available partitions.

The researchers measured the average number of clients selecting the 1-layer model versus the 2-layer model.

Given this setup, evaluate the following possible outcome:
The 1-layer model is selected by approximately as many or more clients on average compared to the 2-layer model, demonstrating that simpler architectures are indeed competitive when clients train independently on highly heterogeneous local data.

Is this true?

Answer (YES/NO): YES